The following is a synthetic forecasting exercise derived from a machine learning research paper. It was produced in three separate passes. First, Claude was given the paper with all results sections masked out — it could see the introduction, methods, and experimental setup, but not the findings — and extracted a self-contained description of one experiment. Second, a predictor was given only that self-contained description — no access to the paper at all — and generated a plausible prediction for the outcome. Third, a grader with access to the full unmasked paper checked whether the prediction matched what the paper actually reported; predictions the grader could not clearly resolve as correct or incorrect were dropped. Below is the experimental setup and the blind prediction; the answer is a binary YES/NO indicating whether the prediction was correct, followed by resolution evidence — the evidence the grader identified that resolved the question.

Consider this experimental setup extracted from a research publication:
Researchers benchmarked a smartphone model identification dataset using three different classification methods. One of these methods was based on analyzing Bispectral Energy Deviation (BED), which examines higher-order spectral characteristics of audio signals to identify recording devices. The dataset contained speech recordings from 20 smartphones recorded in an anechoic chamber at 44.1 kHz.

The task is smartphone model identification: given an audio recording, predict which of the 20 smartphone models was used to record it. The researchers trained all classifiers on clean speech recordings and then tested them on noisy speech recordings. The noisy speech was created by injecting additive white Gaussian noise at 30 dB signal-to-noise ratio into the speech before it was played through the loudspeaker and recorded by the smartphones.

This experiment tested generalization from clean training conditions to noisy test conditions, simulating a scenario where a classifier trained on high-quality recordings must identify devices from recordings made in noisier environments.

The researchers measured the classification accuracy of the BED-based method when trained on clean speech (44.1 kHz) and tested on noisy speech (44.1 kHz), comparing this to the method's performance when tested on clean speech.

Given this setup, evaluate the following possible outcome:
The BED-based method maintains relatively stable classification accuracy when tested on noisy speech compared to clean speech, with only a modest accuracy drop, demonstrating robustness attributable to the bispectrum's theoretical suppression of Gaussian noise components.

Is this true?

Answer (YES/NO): NO